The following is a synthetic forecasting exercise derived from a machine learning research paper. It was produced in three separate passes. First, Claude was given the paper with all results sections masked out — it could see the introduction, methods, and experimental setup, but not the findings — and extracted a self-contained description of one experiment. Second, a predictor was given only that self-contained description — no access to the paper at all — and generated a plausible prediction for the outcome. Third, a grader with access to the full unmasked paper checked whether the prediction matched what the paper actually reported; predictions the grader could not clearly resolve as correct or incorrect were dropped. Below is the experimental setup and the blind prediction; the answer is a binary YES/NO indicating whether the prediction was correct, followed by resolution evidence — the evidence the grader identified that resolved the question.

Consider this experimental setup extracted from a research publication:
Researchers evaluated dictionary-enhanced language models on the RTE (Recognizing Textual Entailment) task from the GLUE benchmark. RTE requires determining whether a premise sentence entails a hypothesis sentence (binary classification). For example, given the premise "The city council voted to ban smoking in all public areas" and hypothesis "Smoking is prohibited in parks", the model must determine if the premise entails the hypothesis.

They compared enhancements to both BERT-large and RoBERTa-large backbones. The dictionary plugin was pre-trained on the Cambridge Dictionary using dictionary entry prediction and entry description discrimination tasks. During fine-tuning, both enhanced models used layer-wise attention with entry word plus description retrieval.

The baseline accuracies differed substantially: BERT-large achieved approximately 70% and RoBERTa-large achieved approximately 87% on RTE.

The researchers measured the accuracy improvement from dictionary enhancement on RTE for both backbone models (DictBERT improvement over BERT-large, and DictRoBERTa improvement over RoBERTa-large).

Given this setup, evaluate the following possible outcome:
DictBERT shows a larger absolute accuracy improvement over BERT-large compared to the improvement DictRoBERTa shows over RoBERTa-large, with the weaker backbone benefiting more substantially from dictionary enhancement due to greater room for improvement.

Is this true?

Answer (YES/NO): YES